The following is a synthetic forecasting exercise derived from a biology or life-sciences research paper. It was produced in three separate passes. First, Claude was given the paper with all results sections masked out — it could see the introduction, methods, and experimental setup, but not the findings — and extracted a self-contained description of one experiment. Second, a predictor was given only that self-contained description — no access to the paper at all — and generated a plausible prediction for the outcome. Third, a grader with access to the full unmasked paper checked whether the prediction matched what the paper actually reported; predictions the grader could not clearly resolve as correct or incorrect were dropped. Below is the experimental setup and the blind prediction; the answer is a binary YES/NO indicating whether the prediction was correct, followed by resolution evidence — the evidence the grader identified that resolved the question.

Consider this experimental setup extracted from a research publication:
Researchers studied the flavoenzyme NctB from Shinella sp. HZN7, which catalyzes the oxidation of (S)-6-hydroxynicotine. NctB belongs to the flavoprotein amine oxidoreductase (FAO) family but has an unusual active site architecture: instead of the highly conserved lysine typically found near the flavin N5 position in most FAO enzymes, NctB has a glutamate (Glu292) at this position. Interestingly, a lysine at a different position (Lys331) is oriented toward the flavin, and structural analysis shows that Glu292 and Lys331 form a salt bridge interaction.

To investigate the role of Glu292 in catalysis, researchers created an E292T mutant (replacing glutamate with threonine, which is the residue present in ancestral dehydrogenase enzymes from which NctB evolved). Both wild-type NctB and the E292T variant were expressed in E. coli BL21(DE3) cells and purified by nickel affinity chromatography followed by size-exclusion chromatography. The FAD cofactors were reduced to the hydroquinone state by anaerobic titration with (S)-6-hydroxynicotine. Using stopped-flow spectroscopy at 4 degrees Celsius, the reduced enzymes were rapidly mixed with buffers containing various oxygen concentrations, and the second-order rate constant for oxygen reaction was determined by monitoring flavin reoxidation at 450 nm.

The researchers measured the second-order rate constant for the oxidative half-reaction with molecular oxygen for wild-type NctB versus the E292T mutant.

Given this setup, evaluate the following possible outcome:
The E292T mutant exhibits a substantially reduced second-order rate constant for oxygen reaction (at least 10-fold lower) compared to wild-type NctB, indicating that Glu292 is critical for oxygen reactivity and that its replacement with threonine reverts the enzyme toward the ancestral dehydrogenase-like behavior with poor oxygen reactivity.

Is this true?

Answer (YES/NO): YES